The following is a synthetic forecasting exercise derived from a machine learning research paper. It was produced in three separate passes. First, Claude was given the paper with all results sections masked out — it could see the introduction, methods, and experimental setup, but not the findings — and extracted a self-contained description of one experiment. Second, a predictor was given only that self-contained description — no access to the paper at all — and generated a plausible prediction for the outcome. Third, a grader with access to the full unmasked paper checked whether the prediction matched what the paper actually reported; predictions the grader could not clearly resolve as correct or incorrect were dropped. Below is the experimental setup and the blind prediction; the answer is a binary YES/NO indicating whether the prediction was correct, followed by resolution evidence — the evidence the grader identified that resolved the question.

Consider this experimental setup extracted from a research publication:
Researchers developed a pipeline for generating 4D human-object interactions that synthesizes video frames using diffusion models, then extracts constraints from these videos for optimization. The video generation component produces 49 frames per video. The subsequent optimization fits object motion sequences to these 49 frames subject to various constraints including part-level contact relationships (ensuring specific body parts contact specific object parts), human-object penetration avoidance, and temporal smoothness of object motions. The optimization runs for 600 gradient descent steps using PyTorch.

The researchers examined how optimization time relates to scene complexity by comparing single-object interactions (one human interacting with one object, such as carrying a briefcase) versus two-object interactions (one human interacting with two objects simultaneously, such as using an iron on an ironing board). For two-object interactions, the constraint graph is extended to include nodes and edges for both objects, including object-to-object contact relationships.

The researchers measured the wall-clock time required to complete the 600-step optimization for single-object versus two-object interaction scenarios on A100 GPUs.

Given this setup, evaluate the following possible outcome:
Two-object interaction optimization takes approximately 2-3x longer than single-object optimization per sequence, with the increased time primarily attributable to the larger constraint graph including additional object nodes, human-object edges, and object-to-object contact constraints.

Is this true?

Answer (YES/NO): NO